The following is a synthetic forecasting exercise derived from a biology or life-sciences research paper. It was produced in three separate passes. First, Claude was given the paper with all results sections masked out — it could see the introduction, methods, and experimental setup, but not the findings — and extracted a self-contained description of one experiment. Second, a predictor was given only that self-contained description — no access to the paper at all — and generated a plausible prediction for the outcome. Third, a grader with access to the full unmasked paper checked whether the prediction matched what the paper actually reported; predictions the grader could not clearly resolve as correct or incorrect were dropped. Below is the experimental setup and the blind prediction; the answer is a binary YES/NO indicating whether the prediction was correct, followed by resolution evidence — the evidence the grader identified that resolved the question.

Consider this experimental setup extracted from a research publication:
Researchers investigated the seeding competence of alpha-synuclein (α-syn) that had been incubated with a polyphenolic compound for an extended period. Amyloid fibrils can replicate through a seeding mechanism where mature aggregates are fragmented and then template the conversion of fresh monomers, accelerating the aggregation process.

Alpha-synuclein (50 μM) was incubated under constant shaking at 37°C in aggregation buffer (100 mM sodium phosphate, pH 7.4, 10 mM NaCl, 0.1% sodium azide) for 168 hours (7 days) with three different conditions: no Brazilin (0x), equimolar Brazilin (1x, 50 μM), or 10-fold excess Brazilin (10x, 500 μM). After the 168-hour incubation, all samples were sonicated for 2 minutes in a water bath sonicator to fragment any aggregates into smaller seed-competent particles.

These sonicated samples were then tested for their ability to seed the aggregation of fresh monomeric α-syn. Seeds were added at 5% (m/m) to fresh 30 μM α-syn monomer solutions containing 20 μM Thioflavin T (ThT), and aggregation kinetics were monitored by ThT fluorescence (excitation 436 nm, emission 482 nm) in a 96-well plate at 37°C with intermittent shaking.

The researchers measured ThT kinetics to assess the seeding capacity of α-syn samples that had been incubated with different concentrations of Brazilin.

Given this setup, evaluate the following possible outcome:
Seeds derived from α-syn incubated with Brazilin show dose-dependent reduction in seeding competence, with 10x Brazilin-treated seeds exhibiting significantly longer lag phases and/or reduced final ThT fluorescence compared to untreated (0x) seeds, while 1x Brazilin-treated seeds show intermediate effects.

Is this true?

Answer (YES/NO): YES